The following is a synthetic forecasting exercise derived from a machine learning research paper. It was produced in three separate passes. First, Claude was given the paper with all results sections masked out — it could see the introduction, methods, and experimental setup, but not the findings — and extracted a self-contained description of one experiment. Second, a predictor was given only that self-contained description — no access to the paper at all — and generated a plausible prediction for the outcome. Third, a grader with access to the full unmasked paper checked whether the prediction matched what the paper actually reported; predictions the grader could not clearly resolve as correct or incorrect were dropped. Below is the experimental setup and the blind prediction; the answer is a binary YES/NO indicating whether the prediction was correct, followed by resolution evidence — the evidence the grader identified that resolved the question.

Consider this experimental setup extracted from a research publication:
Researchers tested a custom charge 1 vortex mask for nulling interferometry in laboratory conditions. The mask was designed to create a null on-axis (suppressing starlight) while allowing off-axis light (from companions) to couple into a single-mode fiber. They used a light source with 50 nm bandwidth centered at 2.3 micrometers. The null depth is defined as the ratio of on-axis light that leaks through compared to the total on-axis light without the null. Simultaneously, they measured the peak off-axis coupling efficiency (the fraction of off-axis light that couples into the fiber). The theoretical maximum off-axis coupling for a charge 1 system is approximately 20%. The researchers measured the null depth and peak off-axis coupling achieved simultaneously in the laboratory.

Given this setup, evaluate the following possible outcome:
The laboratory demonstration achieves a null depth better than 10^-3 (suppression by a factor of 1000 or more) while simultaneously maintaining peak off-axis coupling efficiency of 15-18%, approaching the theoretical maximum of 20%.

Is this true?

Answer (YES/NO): NO